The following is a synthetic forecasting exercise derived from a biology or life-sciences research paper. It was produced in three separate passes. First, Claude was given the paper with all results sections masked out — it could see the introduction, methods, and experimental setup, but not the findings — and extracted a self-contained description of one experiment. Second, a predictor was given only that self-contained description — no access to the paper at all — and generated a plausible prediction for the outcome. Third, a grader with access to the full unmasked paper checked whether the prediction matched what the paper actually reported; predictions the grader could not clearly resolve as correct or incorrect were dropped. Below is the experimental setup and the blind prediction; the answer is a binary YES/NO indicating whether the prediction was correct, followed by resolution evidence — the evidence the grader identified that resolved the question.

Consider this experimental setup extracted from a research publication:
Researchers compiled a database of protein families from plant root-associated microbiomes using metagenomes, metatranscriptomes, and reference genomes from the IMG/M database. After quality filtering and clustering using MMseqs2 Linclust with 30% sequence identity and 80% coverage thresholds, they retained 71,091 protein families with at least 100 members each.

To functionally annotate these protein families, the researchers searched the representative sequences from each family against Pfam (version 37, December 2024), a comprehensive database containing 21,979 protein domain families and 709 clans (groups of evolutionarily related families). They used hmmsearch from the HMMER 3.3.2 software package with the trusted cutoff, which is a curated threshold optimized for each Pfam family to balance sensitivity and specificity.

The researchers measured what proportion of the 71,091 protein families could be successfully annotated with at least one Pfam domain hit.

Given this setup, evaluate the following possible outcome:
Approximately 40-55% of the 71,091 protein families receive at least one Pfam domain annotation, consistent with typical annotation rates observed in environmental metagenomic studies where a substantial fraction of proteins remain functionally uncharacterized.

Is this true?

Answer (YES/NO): NO